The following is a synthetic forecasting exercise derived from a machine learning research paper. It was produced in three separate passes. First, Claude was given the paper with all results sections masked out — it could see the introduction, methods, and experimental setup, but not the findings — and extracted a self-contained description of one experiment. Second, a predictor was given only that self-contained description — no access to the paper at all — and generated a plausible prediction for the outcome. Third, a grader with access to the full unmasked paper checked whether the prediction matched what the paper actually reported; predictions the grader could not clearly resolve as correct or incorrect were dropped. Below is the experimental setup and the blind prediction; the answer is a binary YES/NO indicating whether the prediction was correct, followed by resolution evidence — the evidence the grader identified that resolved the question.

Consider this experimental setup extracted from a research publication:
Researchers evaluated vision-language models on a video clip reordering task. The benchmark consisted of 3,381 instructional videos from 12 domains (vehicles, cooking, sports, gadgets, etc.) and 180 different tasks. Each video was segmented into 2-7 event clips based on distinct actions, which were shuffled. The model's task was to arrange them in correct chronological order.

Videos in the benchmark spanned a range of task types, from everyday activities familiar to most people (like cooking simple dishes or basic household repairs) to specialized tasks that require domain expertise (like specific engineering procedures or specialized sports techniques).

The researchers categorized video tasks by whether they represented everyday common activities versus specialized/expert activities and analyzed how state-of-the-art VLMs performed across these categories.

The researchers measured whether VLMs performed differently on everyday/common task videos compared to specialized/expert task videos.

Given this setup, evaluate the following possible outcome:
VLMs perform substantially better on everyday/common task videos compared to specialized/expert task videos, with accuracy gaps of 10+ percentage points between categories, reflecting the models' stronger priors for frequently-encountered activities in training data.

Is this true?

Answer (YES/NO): NO